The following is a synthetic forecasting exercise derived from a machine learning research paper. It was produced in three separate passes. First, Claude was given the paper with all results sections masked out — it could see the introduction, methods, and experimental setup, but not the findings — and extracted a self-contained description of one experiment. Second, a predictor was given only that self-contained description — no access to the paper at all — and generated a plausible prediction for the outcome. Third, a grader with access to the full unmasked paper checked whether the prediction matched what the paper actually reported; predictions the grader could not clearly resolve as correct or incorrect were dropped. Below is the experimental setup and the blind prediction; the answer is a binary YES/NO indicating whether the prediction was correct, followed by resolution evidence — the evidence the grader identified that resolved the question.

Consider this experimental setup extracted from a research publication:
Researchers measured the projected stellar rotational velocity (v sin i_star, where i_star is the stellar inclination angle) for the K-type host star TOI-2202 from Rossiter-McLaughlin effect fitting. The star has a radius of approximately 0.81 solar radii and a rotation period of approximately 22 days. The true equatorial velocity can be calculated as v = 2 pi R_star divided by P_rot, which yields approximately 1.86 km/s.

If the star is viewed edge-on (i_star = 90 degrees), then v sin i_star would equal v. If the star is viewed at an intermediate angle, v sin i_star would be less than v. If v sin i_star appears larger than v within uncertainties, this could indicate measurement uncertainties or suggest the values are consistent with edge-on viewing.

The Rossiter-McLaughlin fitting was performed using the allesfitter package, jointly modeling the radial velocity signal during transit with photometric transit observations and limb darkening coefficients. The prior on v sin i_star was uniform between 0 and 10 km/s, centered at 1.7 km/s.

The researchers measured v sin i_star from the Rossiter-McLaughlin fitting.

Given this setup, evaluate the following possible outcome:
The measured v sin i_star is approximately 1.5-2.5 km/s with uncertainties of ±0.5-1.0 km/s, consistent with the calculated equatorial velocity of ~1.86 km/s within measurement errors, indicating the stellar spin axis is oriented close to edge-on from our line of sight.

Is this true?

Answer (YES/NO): NO